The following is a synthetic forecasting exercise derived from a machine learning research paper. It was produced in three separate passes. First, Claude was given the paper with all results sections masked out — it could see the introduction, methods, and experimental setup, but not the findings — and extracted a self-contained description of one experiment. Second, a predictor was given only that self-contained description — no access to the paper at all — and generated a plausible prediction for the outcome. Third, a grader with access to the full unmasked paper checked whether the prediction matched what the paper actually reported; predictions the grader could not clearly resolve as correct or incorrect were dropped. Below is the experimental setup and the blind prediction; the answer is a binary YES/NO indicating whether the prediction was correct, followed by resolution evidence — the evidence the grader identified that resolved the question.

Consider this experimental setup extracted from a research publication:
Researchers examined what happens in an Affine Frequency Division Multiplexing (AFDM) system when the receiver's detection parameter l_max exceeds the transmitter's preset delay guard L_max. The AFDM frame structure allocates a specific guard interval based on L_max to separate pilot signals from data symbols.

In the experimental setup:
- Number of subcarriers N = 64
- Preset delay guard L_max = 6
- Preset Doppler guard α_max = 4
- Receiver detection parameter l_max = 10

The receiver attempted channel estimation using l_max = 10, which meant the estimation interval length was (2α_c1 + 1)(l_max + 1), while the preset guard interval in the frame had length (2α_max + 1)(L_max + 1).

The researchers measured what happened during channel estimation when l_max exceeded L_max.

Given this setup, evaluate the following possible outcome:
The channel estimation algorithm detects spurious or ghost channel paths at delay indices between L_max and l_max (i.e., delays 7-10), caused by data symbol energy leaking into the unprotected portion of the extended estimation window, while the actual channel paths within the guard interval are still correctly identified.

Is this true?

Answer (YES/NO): NO